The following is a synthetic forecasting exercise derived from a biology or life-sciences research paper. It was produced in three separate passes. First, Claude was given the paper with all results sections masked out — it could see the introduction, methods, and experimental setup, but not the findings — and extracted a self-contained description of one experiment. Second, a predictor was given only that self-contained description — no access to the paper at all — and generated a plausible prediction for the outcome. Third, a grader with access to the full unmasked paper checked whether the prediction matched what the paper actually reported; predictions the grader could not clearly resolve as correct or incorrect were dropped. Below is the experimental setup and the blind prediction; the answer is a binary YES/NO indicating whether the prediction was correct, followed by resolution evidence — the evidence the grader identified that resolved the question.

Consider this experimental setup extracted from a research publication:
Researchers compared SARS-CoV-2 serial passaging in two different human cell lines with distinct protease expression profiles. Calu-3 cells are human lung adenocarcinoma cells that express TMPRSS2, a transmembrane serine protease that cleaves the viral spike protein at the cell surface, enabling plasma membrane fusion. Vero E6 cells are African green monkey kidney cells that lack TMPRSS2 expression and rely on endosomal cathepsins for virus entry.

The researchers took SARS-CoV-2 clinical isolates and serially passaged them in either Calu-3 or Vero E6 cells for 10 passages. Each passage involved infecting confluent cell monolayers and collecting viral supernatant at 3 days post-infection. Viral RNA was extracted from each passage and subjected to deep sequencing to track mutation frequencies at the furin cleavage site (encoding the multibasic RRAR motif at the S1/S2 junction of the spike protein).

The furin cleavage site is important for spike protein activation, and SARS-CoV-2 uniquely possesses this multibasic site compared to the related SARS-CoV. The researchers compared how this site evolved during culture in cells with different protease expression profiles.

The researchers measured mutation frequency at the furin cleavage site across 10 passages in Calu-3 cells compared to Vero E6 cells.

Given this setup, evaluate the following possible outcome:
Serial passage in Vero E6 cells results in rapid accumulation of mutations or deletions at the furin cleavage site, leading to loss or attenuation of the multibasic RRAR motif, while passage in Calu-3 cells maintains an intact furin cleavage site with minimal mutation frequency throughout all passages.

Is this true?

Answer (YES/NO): YES